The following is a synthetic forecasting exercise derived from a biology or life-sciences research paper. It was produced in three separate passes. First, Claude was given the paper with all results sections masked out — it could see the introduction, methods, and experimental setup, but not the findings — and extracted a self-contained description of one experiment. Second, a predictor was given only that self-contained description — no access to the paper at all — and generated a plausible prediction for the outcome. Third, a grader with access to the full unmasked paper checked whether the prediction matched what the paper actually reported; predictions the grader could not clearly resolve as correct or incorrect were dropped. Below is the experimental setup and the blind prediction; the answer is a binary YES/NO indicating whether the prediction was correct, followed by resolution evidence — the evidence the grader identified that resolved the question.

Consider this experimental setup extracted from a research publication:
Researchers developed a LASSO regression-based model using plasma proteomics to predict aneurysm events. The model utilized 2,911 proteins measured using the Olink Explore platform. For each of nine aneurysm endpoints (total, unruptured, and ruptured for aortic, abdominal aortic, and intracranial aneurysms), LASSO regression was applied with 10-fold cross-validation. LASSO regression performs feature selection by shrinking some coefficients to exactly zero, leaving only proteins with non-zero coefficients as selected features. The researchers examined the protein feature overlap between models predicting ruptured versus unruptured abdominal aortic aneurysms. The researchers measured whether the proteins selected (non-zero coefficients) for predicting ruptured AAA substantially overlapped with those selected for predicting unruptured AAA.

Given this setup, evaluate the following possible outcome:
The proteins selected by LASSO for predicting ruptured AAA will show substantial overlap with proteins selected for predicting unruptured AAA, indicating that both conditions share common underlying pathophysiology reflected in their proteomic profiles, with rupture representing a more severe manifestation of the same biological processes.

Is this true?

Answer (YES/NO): NO